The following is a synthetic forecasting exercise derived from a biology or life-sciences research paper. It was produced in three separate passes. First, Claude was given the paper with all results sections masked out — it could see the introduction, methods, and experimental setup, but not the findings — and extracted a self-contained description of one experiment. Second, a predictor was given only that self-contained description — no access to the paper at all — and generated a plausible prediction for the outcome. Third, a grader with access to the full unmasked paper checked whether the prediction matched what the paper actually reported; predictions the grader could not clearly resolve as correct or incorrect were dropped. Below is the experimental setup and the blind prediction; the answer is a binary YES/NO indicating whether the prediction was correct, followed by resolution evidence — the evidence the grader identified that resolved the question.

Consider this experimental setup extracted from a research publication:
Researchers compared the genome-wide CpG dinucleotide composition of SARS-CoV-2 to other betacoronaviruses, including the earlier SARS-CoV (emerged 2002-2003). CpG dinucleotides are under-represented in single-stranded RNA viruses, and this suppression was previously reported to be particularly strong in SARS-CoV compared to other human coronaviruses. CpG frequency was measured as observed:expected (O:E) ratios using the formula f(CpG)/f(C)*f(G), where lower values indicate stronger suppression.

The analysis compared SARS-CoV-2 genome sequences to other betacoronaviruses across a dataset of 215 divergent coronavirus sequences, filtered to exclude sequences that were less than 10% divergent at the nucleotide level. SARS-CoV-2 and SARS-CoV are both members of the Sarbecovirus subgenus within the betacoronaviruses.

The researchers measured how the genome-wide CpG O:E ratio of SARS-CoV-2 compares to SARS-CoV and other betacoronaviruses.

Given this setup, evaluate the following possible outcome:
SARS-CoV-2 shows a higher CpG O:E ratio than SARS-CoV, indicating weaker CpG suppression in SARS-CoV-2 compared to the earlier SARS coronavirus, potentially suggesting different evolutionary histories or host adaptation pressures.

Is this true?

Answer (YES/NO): NO